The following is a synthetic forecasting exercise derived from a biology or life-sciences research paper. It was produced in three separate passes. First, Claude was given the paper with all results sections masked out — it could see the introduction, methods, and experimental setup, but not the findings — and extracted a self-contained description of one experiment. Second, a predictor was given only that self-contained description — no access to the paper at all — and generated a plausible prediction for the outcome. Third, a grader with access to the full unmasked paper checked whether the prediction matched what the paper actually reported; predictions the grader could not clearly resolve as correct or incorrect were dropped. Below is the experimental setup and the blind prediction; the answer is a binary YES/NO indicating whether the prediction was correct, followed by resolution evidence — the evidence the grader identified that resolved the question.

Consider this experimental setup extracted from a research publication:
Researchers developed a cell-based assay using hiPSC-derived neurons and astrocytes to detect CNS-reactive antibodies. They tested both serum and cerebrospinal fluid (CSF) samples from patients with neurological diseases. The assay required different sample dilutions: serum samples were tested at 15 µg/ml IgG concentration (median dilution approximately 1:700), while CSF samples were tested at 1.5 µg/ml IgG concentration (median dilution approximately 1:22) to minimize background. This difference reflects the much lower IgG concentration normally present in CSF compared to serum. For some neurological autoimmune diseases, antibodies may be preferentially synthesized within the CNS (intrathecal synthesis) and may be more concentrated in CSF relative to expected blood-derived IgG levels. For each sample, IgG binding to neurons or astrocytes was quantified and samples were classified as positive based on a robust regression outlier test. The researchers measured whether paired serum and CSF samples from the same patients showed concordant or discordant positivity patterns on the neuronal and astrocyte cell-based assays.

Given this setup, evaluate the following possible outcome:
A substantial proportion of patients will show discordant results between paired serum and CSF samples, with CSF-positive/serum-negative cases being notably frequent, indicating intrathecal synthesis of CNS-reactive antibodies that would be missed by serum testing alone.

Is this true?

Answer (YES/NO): NO